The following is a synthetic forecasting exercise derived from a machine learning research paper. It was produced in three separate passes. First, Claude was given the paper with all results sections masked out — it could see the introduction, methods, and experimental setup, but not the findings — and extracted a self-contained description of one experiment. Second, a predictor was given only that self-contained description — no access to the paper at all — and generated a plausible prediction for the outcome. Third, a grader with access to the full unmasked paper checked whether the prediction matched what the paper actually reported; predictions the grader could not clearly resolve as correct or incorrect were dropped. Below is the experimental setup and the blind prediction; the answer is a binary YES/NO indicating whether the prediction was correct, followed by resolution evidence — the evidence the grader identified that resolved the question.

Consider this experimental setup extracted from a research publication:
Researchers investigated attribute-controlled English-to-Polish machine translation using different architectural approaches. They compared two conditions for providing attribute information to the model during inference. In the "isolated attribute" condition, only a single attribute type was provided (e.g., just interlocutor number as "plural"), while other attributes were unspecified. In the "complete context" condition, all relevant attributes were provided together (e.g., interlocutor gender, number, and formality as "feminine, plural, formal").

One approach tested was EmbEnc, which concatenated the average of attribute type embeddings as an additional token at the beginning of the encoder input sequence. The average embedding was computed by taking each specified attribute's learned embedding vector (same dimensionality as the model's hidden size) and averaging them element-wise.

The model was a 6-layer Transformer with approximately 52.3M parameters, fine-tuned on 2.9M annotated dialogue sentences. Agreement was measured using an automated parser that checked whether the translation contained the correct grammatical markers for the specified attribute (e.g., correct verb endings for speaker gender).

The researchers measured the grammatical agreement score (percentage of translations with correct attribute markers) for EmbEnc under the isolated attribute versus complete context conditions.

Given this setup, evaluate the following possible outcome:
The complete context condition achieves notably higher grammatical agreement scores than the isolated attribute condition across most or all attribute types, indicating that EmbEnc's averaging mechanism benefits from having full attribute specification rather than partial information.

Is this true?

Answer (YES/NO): YES